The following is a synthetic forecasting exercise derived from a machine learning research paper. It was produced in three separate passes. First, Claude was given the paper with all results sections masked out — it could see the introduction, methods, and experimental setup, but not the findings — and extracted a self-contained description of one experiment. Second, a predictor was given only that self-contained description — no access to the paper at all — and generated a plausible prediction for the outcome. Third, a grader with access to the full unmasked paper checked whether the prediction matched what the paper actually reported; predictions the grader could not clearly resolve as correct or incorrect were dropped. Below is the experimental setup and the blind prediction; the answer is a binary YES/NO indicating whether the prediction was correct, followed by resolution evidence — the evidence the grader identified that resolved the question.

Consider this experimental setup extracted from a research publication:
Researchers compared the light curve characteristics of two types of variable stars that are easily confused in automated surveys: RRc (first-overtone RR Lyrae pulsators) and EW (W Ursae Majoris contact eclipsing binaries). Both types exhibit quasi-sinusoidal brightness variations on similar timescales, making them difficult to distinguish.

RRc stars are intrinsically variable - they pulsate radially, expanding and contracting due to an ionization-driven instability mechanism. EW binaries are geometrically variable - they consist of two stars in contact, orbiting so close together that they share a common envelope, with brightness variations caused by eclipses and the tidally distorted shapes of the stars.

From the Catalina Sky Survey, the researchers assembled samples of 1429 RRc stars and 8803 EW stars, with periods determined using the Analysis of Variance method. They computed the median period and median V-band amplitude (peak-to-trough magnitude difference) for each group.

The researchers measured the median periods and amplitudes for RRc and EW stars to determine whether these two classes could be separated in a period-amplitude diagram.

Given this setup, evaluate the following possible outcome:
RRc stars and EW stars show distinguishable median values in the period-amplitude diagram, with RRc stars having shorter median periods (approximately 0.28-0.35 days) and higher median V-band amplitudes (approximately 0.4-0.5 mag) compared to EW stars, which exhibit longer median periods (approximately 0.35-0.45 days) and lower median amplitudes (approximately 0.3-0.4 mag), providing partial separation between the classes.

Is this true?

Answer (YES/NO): NO